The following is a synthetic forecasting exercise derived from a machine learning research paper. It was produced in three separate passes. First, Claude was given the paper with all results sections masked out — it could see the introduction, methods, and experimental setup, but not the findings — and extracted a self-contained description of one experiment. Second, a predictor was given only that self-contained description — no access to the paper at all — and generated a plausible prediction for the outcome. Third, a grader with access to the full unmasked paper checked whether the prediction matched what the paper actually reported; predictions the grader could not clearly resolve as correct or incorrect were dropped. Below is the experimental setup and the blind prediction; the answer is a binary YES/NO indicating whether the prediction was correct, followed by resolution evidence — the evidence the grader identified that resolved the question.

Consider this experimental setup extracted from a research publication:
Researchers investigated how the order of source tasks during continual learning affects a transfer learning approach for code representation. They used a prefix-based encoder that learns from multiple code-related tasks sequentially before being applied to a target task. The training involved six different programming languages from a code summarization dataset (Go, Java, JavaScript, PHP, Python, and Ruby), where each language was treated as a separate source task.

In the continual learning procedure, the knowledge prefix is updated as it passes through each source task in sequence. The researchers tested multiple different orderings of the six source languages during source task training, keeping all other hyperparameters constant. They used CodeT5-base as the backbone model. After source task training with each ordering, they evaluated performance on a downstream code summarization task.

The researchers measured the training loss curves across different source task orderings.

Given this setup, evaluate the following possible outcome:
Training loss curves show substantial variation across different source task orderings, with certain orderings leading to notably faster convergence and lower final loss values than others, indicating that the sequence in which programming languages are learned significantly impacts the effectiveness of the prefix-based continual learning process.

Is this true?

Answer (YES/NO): NO